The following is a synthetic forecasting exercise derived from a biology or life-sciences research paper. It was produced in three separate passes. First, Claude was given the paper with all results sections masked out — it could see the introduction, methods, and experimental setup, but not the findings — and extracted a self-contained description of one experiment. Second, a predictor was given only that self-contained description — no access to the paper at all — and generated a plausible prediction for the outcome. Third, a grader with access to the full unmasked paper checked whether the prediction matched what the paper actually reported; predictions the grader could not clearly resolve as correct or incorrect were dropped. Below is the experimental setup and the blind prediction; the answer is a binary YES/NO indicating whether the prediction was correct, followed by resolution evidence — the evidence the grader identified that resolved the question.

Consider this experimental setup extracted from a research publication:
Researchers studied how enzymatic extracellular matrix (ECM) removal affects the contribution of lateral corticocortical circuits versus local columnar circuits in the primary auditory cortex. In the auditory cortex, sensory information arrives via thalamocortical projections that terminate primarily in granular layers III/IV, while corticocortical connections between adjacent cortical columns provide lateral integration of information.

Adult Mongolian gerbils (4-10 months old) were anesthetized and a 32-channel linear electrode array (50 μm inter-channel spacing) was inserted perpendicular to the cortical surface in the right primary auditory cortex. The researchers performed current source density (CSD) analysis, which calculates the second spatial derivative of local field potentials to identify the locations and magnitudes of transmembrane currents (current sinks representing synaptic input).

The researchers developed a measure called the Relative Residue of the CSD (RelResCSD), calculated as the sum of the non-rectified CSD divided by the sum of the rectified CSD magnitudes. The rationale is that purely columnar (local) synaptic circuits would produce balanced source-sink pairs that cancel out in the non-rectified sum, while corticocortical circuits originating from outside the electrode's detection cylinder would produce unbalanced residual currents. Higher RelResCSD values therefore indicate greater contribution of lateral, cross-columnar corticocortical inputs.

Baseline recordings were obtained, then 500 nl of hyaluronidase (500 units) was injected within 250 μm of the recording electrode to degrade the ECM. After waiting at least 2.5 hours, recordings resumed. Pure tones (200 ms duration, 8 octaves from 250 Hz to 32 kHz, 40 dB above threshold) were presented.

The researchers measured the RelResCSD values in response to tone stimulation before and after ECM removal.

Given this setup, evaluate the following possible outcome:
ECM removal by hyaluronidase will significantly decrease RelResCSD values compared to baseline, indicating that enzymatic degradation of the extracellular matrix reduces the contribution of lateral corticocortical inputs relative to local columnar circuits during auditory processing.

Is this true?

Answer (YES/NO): NO